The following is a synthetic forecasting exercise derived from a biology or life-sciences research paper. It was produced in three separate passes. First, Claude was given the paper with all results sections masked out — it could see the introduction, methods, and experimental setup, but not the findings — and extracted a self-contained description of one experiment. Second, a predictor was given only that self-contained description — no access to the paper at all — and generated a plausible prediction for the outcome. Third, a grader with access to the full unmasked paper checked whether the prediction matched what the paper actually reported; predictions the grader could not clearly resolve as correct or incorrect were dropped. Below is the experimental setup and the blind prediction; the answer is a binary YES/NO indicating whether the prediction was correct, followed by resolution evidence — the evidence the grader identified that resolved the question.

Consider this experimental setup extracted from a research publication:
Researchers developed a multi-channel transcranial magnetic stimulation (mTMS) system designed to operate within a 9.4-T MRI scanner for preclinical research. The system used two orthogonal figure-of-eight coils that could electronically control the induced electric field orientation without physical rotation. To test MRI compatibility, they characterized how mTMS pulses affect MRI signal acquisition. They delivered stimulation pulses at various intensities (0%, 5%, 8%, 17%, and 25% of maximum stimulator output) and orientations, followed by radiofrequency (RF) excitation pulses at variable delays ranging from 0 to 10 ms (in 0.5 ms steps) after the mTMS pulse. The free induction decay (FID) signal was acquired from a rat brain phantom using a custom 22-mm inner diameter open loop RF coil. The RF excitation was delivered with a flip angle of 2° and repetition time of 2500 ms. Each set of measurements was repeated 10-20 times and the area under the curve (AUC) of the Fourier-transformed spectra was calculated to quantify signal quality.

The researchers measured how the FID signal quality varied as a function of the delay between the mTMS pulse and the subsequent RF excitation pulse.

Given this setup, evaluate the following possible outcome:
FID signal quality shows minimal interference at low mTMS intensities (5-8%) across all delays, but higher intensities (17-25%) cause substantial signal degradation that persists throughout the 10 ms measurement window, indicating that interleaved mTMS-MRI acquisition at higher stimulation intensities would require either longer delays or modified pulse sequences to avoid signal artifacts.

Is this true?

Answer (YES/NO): NO